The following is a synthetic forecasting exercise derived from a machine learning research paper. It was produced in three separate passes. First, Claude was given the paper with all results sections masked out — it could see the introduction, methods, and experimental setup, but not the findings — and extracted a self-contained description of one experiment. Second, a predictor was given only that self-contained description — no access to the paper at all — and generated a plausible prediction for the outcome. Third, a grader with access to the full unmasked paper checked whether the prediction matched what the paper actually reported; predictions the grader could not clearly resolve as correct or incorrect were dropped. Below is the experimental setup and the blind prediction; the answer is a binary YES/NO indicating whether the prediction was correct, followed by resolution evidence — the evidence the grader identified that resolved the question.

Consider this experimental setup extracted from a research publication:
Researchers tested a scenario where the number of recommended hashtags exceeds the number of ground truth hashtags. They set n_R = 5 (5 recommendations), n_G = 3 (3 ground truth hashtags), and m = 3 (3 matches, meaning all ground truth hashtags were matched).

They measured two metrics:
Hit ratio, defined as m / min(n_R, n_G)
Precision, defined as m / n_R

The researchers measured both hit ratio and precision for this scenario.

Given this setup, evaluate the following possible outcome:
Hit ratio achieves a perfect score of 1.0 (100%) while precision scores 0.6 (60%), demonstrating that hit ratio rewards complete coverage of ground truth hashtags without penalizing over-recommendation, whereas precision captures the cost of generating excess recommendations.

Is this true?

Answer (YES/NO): YES